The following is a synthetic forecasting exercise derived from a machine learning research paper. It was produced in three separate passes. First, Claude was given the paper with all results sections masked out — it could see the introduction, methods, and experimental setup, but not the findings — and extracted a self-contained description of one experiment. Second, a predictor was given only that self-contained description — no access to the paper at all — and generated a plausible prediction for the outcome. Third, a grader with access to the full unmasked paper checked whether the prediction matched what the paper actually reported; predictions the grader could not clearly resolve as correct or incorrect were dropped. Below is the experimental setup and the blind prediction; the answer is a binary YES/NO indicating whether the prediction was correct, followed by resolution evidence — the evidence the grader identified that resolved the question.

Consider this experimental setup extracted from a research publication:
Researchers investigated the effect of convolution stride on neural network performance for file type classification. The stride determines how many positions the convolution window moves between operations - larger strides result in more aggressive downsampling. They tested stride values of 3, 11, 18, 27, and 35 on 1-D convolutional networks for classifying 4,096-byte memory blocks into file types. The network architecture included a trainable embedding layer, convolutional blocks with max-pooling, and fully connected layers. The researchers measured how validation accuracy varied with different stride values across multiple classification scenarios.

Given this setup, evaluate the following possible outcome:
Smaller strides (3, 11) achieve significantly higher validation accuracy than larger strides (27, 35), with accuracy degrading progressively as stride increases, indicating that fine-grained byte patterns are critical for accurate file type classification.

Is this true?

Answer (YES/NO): NO